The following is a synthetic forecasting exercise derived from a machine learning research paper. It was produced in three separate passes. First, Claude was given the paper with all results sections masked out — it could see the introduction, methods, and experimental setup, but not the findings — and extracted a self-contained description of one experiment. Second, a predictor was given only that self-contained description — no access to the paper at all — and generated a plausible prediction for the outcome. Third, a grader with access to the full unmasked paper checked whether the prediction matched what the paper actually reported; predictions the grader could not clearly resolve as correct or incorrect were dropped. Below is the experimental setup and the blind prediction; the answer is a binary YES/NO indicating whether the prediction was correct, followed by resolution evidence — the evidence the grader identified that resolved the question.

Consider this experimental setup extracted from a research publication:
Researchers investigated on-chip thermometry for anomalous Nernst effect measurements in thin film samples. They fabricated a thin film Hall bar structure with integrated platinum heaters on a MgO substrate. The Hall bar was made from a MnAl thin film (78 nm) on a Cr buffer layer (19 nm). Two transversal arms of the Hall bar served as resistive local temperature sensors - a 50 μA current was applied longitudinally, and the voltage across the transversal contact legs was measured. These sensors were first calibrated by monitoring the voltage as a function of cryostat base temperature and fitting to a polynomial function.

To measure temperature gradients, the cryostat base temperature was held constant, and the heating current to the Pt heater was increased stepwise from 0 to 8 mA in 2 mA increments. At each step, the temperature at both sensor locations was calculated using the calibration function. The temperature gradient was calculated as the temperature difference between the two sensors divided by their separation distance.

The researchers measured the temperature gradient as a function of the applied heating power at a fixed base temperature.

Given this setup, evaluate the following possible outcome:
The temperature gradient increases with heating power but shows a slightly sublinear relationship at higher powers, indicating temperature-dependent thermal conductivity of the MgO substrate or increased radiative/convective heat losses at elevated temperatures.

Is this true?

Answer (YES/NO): NO